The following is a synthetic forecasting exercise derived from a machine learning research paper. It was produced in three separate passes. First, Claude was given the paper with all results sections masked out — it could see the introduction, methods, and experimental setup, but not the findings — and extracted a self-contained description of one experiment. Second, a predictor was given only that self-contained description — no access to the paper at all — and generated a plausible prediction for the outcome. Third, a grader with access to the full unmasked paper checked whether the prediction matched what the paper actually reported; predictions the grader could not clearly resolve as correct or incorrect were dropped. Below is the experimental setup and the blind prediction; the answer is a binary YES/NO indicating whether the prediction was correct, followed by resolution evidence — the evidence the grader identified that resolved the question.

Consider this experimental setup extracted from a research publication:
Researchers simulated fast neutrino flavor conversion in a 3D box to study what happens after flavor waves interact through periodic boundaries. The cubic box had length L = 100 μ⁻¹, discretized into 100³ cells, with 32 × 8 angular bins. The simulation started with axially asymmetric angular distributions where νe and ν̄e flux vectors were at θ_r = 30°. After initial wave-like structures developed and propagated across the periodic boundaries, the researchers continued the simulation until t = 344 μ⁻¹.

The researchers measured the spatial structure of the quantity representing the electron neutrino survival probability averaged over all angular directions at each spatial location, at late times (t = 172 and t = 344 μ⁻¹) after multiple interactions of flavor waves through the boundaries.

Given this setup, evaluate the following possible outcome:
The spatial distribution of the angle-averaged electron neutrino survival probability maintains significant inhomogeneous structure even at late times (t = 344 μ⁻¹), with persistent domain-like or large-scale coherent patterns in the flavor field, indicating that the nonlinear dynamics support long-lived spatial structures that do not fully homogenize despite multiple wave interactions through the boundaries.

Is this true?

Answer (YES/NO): NO